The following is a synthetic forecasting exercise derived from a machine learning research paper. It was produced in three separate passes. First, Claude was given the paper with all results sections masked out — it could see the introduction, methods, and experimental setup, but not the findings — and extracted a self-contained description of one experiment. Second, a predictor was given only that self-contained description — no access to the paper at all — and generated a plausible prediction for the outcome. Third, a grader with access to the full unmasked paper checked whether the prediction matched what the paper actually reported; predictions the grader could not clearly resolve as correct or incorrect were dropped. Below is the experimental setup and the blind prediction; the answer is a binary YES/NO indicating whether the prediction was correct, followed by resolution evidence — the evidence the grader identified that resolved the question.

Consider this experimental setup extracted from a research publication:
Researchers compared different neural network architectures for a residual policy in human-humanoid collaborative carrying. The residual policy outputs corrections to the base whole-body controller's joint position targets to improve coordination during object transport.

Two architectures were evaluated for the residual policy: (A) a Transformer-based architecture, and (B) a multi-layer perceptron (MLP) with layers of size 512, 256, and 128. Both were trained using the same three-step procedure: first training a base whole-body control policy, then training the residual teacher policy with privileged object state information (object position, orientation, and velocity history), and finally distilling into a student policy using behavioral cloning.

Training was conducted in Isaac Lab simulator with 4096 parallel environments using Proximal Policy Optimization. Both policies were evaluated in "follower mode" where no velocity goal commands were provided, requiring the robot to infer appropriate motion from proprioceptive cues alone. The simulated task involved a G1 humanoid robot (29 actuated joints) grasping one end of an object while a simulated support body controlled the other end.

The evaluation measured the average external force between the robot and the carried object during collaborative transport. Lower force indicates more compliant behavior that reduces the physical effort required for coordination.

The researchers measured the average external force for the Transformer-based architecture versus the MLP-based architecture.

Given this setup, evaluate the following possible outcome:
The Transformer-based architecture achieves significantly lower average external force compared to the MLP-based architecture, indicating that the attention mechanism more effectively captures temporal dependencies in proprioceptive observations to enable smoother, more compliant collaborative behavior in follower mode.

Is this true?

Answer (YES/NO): NO